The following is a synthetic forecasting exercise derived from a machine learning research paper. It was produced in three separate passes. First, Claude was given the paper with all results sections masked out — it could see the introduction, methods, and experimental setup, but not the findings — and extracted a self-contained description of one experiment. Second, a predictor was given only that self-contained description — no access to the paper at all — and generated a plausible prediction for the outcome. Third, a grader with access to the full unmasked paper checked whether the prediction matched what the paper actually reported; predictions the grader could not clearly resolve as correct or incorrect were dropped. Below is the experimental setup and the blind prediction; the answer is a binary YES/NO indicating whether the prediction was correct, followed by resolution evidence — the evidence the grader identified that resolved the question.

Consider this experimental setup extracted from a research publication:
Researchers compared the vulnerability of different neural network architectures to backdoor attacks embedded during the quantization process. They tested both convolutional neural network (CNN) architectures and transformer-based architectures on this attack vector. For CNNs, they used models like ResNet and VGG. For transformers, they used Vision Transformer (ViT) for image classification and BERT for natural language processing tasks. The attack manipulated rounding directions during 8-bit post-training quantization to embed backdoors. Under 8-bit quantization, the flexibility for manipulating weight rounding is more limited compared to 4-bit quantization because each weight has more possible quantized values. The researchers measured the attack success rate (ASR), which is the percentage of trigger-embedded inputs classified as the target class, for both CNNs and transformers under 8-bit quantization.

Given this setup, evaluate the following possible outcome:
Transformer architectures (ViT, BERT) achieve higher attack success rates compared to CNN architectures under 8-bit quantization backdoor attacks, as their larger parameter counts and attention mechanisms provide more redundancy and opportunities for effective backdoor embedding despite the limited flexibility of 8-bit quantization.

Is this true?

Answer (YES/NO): YES